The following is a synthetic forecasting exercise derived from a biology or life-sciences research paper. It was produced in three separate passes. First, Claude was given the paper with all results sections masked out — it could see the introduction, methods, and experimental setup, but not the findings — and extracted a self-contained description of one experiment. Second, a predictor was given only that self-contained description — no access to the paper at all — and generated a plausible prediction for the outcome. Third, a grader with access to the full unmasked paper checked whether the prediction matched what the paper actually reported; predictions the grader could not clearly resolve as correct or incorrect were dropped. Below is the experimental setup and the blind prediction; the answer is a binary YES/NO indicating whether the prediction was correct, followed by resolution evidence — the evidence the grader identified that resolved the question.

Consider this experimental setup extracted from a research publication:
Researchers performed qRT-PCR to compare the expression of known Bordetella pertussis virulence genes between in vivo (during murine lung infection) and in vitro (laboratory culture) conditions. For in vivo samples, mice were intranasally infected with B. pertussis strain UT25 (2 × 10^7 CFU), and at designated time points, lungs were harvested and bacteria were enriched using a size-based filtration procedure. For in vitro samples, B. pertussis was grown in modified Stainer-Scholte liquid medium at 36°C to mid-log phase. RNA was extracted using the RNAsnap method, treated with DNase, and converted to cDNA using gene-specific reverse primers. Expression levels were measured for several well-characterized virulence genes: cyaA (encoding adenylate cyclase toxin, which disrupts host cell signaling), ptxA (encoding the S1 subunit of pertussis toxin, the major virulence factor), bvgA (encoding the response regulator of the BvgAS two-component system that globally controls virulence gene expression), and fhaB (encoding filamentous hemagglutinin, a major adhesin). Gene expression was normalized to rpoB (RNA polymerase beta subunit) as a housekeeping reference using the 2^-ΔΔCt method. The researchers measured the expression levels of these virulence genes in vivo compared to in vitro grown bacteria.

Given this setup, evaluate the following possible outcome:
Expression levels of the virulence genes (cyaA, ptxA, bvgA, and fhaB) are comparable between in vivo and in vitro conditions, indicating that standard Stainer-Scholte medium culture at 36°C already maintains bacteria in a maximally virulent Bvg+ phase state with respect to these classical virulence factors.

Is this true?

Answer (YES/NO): NO